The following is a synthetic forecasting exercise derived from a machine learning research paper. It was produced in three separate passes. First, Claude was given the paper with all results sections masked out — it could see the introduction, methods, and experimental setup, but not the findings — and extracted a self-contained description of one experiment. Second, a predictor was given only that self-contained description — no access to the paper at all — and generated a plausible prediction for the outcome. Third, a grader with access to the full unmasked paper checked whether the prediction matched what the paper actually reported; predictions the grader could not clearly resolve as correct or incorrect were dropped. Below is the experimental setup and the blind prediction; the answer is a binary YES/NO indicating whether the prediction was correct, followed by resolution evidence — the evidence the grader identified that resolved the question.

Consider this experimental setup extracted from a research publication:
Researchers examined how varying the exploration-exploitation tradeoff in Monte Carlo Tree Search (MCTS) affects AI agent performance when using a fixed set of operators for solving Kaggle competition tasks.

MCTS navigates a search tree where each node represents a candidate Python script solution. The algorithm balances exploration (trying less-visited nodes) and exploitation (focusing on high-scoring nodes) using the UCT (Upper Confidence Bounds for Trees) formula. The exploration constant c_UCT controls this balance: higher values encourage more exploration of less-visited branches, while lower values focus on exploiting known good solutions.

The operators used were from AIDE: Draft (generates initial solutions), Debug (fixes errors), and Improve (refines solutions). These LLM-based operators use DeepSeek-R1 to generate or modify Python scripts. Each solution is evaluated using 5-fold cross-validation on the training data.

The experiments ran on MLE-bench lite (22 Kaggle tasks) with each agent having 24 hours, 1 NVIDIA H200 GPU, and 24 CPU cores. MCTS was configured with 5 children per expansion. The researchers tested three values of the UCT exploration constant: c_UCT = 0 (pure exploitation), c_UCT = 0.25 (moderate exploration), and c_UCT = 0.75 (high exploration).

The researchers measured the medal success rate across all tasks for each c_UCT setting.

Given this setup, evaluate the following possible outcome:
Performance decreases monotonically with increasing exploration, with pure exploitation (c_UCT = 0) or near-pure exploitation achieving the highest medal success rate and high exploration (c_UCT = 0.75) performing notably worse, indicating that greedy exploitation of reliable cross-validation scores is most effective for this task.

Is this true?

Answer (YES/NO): NO